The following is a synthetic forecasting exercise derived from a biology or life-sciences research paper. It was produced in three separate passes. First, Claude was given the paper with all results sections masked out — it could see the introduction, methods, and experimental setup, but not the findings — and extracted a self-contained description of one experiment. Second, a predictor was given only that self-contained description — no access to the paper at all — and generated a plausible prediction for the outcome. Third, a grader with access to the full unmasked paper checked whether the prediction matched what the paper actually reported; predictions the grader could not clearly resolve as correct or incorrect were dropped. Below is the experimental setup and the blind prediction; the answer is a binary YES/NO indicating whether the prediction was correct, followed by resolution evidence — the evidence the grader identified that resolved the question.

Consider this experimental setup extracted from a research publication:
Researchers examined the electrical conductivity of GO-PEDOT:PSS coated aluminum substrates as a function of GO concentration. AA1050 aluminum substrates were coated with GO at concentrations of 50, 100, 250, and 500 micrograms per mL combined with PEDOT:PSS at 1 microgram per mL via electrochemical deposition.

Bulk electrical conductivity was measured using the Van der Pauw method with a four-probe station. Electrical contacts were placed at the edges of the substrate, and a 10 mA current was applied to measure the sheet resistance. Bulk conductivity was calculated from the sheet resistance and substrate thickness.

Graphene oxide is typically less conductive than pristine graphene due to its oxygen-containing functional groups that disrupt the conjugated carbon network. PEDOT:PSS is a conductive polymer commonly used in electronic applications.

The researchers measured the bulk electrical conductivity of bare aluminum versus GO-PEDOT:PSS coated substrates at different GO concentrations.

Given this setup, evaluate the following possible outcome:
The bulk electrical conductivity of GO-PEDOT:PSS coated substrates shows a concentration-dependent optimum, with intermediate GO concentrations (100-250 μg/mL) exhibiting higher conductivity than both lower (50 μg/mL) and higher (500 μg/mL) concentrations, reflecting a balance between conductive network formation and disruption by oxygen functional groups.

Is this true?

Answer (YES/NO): NO